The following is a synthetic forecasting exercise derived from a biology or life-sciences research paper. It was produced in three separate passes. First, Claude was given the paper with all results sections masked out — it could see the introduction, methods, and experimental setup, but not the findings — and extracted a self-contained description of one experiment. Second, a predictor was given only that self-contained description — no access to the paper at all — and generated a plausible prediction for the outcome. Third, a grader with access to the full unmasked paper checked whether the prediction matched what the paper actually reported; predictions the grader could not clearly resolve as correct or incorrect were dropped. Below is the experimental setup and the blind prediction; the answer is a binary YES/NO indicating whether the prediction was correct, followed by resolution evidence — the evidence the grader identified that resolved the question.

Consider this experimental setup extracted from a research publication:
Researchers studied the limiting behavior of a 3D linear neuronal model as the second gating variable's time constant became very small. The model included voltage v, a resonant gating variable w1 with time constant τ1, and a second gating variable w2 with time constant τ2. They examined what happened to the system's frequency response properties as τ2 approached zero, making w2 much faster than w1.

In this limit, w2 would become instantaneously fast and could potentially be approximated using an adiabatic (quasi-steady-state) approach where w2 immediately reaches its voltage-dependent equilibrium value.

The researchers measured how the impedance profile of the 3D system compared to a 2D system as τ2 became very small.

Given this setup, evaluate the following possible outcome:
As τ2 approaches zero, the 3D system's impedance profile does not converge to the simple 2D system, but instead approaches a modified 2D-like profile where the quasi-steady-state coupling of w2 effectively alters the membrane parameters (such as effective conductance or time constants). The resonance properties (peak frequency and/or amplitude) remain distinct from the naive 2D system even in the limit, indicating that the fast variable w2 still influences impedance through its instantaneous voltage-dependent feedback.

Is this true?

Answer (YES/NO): YES